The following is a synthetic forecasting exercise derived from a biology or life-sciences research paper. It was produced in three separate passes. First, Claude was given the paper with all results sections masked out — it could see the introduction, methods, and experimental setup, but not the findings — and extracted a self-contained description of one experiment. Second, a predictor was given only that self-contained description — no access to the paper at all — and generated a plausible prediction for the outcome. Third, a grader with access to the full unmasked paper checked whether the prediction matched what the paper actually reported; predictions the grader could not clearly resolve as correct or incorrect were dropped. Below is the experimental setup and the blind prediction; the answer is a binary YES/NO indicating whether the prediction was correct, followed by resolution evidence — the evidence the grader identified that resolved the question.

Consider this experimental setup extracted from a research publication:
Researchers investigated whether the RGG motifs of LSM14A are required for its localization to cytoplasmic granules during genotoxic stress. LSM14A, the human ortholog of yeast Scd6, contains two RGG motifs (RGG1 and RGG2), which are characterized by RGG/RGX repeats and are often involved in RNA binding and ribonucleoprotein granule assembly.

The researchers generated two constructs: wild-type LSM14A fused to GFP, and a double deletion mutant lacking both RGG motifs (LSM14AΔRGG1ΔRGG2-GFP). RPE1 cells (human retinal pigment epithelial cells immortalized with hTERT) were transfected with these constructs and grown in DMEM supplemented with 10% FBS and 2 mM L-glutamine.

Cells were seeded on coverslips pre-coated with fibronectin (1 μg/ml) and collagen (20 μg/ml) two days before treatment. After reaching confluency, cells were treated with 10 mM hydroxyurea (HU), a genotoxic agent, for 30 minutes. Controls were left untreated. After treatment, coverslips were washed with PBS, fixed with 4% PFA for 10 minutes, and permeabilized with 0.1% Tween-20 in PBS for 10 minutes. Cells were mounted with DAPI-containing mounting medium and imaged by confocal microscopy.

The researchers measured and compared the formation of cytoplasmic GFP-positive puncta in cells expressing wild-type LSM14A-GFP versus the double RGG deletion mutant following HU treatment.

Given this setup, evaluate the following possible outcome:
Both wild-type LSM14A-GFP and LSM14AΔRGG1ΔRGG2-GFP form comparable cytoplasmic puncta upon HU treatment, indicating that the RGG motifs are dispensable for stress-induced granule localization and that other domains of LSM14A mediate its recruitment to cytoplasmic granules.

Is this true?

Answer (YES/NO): NO